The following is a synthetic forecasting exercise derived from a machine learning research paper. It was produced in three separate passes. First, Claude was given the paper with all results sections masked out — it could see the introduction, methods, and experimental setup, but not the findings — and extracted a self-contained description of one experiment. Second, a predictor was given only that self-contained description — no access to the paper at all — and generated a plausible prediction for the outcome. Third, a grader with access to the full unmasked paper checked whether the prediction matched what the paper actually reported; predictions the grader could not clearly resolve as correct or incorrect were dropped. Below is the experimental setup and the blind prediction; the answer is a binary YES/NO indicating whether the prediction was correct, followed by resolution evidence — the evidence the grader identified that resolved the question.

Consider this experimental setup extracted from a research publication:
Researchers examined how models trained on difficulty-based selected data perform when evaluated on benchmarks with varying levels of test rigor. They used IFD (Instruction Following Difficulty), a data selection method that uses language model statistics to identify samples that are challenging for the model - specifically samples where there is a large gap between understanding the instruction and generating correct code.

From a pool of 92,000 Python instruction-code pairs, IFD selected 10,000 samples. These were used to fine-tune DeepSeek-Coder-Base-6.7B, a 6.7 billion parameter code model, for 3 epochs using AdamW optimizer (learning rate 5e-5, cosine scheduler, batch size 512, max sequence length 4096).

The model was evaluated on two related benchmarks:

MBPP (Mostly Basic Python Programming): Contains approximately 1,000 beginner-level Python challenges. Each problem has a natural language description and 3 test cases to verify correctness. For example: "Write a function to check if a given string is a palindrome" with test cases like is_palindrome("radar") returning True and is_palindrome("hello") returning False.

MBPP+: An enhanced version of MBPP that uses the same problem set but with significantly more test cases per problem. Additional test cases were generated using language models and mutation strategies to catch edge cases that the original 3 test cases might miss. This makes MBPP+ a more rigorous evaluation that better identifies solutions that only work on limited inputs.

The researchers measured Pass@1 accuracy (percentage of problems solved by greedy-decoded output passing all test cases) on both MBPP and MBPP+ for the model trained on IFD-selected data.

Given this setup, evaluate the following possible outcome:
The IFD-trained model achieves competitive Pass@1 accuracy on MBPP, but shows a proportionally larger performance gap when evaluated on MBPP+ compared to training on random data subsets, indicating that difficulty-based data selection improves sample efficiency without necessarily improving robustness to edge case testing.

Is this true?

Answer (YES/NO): NO